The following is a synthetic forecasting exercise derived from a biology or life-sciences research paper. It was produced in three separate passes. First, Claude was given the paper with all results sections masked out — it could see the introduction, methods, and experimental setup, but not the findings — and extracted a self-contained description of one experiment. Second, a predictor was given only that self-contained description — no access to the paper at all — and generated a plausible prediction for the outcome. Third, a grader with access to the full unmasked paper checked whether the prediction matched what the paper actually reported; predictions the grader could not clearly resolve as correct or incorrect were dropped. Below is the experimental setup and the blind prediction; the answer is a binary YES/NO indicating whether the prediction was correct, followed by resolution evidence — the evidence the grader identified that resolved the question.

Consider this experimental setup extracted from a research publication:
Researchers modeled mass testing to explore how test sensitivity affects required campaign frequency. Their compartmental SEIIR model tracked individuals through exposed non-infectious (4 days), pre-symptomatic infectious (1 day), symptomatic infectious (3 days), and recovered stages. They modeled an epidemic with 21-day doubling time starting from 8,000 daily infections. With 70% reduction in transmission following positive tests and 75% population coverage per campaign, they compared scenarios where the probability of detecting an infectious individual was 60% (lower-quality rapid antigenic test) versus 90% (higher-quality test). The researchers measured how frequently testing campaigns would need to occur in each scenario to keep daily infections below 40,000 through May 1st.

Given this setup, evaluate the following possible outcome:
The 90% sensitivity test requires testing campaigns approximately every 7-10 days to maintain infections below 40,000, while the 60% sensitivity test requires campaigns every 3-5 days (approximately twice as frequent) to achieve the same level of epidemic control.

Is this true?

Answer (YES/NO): NO